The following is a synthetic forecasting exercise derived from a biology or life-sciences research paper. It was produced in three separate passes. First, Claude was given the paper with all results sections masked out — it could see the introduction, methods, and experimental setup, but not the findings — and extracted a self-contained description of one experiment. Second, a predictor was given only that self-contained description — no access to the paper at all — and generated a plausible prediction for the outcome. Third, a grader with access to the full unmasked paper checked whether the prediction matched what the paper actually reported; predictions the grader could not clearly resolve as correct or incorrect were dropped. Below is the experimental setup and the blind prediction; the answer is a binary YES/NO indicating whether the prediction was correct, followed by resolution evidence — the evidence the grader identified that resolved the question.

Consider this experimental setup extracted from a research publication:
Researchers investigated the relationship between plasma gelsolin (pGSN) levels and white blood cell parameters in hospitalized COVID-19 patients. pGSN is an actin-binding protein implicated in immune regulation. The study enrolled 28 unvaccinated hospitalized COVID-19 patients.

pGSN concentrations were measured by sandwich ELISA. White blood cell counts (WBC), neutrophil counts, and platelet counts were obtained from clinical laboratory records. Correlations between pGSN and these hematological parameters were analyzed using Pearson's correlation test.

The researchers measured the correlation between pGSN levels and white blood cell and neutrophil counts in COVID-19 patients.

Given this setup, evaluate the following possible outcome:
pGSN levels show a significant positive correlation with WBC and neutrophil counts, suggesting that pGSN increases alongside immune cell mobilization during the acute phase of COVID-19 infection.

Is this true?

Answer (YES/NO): NO